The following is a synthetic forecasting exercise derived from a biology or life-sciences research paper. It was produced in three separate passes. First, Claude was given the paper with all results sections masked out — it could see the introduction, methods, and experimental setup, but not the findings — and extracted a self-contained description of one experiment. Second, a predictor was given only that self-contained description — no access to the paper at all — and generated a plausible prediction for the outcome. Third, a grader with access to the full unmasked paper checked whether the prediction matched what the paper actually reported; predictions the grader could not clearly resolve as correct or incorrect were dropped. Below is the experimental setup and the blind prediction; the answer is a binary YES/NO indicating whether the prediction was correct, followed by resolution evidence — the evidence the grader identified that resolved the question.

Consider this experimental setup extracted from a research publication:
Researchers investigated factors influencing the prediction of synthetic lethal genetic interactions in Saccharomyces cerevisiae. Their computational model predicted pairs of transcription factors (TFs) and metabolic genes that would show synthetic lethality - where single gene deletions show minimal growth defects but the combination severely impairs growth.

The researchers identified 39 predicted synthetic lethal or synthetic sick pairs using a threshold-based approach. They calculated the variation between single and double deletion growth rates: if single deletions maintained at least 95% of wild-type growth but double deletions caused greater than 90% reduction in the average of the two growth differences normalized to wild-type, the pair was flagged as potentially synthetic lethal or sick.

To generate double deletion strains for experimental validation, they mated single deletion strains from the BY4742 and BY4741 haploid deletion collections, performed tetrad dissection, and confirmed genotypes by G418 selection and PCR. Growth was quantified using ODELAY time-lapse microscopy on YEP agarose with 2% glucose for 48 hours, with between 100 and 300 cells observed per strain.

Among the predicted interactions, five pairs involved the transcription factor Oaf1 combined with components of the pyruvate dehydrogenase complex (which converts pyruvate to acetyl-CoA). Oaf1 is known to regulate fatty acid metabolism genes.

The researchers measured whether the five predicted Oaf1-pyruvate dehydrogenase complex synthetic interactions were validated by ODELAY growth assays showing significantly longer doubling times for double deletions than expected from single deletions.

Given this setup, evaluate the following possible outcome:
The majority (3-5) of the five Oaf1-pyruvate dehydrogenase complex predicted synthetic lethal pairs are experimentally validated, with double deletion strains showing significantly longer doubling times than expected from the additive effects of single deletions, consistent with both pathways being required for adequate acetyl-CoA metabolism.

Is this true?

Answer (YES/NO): YES